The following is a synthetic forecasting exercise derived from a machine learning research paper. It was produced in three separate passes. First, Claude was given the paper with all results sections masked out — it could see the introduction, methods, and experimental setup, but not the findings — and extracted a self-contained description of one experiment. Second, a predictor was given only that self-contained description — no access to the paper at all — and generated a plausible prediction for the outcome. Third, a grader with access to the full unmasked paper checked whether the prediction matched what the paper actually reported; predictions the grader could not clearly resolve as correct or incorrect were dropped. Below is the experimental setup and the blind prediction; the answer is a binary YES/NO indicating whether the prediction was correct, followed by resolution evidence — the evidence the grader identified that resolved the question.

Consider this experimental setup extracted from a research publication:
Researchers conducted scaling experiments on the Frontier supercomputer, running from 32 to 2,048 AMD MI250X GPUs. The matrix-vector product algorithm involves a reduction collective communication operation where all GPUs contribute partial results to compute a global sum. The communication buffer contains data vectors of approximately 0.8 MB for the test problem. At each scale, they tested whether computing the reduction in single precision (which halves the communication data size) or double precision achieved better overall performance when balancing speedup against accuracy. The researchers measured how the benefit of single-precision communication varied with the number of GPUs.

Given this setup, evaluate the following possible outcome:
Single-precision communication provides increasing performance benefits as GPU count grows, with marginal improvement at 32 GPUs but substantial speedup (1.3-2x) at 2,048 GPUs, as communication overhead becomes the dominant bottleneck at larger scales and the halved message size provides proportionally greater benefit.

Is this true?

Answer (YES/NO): NO